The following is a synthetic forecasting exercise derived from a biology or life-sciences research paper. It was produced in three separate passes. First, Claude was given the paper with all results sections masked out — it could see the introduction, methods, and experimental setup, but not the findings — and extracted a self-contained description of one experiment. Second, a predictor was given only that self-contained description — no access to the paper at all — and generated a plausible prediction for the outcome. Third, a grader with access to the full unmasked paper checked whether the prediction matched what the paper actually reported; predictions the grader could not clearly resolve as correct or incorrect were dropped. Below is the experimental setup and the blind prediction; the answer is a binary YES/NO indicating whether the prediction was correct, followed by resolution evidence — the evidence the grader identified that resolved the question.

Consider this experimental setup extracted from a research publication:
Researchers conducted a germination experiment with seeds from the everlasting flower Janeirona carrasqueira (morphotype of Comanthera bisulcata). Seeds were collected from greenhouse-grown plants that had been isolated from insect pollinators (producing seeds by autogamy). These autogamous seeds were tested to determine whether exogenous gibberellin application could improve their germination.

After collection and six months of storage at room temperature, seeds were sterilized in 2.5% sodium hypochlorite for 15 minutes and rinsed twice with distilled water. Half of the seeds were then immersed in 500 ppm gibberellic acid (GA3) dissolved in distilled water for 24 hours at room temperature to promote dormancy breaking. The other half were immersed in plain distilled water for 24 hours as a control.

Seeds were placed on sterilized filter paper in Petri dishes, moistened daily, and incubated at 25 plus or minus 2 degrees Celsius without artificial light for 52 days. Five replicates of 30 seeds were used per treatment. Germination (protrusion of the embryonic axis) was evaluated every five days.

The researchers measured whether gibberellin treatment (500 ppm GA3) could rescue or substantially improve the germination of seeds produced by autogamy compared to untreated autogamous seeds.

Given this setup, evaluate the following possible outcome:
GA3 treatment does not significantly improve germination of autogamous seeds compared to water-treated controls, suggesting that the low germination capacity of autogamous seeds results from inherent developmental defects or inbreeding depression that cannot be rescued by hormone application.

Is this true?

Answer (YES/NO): YES